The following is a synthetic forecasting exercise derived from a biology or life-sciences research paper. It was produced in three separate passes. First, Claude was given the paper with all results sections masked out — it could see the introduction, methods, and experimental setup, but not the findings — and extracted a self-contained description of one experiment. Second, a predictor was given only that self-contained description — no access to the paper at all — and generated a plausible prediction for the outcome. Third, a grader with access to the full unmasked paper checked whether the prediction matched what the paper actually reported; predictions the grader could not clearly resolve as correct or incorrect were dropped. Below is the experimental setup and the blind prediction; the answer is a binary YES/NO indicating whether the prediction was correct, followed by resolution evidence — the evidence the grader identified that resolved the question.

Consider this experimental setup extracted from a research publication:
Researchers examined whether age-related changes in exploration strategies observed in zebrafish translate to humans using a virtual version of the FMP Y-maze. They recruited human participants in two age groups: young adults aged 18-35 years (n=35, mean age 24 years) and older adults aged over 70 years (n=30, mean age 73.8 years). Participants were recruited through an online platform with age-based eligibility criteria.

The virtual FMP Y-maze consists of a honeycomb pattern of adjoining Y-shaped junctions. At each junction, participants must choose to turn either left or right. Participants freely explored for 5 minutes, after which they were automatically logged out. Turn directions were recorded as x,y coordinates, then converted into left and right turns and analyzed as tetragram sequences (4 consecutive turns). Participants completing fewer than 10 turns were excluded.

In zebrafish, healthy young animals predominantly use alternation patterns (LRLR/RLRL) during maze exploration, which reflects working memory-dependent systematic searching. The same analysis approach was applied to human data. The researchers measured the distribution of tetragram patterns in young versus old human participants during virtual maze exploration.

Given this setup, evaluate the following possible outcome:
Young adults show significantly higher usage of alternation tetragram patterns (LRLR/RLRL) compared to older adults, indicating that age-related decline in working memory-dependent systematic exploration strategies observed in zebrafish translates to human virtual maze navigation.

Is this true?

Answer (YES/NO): YES